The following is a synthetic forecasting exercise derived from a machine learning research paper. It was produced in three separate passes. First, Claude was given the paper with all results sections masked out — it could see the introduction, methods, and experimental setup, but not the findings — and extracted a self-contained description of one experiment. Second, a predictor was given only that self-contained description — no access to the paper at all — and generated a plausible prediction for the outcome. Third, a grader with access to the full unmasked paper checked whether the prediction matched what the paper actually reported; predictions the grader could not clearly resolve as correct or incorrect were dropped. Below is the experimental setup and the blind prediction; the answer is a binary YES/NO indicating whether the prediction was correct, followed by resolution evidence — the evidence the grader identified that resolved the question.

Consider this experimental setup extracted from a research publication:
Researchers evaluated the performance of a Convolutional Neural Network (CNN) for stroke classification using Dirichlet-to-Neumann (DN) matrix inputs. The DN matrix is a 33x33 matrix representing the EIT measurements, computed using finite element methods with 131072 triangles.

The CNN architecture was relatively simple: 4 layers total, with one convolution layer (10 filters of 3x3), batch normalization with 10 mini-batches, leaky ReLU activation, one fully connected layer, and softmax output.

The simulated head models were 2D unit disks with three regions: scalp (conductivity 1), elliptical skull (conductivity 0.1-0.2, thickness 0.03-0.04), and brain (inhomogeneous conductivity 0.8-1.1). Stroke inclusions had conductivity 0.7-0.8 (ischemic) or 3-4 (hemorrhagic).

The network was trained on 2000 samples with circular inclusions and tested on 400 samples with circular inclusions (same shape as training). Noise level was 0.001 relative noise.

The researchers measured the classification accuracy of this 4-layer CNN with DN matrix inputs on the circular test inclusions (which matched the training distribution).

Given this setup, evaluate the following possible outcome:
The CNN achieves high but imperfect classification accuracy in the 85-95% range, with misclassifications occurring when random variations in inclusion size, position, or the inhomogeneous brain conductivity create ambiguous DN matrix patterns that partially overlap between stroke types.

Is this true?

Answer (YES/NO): NO